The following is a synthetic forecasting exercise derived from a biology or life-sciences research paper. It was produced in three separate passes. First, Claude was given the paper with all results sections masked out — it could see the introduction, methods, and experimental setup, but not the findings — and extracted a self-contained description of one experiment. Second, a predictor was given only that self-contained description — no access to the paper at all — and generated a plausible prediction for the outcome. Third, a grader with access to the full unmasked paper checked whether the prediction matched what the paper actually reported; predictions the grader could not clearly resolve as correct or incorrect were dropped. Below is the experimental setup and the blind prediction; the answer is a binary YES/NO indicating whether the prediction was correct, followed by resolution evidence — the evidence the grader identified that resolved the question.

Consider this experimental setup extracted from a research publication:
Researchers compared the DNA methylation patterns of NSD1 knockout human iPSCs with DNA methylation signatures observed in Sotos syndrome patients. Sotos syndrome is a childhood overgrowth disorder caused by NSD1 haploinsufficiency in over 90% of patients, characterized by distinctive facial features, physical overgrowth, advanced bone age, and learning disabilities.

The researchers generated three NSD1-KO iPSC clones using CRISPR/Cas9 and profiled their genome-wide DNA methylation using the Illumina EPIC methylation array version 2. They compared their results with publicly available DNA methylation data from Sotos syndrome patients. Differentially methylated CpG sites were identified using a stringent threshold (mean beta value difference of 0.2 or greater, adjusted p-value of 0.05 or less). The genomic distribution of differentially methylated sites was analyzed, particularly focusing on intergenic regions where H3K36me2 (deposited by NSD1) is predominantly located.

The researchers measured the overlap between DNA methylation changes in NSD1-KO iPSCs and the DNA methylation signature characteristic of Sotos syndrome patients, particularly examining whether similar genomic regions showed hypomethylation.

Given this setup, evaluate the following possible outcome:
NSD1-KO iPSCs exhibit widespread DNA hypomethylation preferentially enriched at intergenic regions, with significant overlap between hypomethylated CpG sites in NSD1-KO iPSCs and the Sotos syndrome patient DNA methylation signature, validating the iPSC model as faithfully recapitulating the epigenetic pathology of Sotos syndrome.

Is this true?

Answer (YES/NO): NO